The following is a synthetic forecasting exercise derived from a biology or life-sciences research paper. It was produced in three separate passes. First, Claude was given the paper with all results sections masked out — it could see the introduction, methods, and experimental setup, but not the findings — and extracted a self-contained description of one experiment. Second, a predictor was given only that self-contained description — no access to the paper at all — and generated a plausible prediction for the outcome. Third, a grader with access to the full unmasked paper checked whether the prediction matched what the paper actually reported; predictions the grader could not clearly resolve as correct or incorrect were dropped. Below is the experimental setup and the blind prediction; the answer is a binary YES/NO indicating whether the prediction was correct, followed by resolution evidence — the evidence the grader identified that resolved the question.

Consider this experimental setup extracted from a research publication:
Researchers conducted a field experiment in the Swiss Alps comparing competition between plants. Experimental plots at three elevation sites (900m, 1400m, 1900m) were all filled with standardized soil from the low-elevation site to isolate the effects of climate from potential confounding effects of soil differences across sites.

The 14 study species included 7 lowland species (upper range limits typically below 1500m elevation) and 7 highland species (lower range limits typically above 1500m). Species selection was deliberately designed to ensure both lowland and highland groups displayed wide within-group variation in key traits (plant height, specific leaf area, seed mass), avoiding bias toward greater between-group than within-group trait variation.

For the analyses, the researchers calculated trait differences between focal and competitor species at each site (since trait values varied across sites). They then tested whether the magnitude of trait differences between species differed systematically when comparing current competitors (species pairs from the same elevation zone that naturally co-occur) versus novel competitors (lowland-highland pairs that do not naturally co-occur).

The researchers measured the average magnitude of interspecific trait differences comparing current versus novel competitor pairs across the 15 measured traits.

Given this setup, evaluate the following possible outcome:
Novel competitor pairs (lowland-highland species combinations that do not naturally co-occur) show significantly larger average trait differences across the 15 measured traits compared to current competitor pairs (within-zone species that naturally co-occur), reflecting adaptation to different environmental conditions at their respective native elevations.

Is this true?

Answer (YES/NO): NO